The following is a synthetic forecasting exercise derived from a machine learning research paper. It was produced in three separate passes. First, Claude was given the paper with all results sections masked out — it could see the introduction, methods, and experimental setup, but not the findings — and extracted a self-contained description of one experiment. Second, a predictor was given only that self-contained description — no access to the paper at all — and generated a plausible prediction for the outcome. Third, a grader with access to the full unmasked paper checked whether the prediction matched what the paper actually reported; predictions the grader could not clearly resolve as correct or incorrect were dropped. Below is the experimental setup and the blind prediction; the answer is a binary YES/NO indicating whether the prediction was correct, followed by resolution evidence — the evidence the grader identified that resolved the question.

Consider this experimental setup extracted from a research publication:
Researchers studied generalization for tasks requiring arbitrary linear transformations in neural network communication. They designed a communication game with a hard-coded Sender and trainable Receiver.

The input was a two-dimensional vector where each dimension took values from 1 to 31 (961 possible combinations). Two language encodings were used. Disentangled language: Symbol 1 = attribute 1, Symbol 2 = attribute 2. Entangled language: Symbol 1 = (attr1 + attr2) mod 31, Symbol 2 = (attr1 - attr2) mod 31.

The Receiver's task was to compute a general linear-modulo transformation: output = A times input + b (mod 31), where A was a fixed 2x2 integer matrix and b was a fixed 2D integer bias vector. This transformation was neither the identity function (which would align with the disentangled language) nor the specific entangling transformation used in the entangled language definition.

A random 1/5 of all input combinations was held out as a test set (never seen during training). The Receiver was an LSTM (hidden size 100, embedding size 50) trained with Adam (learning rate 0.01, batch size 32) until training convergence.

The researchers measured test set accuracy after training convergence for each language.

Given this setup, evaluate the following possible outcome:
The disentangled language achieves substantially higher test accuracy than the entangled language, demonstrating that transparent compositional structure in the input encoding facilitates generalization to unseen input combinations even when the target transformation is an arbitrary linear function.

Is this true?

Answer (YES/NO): NO